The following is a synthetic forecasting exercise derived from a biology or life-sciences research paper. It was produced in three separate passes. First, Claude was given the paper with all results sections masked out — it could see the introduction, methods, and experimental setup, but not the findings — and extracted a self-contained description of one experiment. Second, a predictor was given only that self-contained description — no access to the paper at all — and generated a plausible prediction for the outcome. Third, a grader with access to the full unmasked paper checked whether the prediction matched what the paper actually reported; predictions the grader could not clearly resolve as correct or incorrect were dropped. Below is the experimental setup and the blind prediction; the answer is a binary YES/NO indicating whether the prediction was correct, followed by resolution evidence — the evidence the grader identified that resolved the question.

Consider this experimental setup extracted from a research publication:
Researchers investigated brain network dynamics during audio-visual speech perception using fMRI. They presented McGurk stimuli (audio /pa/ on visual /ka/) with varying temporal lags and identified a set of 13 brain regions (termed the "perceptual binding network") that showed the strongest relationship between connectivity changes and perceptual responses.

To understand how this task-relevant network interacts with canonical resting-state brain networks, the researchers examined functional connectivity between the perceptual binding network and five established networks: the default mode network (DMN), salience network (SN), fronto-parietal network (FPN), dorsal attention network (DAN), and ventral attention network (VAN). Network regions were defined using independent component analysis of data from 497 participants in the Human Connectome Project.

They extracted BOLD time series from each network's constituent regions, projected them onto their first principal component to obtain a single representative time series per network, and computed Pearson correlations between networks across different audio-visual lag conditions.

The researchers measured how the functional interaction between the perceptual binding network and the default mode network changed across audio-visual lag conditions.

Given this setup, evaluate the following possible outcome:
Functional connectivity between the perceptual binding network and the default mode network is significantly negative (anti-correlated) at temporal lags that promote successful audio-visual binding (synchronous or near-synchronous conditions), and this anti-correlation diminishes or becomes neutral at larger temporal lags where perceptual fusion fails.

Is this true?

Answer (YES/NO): NO